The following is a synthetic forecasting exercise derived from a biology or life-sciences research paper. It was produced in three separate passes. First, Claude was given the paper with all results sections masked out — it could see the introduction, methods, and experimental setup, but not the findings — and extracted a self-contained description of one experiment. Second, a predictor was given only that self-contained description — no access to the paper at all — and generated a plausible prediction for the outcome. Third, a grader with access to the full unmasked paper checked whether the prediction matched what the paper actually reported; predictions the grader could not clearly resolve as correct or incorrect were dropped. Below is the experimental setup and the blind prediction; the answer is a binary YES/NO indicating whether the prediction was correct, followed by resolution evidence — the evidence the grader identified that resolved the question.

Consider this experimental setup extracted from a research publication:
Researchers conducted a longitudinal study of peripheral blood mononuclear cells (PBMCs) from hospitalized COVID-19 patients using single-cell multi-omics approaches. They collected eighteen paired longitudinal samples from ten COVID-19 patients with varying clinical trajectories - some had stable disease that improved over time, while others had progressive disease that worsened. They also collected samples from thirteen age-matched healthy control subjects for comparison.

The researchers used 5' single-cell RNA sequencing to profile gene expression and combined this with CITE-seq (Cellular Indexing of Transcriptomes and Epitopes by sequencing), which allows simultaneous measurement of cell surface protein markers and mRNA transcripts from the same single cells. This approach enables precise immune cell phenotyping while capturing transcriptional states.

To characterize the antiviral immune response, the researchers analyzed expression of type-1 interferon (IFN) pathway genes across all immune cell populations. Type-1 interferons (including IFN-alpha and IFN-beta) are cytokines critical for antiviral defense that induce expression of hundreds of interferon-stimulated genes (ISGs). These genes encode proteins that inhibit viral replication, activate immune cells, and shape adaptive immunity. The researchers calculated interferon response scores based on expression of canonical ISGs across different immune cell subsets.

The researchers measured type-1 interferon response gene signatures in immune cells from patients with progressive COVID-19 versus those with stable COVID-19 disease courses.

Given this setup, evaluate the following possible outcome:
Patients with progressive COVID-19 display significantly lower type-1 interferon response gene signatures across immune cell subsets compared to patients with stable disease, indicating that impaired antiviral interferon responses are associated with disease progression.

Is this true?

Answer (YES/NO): NO